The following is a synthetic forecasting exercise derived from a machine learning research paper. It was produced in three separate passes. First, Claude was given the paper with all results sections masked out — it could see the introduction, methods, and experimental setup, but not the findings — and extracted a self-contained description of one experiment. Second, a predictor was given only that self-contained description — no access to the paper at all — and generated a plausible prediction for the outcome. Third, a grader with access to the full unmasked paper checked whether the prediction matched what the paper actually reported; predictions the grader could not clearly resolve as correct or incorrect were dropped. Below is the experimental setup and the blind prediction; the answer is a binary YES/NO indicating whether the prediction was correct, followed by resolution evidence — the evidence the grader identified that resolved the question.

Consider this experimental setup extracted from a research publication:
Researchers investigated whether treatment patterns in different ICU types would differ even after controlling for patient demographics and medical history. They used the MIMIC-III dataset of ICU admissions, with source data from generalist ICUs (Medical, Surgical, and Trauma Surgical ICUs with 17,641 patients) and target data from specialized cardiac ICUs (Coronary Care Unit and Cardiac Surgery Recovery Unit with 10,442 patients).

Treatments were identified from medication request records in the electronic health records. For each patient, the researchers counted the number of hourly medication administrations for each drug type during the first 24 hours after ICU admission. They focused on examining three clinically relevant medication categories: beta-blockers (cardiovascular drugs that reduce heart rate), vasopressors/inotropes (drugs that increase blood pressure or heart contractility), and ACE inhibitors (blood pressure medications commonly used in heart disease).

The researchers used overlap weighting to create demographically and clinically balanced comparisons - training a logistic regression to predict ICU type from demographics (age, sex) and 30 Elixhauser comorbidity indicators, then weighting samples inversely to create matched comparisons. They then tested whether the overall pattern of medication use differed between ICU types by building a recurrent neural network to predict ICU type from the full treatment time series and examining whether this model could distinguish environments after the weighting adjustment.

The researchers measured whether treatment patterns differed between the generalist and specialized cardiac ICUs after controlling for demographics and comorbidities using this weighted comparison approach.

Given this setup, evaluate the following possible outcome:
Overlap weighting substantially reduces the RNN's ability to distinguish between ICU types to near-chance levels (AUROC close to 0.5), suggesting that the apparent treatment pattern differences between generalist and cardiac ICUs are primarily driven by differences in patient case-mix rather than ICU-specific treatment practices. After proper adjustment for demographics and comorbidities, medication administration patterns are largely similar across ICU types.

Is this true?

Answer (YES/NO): NO